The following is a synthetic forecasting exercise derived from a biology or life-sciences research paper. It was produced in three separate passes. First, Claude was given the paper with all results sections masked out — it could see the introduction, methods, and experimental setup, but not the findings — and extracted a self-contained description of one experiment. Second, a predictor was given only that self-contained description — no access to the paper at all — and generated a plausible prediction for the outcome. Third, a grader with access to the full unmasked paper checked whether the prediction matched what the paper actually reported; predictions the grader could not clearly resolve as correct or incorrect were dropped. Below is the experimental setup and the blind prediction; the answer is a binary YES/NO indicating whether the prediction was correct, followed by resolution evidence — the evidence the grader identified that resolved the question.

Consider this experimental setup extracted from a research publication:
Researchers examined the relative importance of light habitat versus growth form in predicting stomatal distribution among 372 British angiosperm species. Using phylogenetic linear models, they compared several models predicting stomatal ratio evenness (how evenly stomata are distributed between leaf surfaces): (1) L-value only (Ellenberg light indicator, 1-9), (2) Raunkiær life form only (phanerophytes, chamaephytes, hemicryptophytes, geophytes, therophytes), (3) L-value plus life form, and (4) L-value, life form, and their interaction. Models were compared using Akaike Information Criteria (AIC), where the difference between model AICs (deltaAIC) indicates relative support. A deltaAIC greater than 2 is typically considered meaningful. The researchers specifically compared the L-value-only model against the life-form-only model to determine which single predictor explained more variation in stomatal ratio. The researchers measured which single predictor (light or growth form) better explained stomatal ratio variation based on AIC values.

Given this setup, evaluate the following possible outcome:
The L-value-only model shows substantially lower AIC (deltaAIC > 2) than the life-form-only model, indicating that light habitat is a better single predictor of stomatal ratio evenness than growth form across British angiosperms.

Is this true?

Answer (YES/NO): YES